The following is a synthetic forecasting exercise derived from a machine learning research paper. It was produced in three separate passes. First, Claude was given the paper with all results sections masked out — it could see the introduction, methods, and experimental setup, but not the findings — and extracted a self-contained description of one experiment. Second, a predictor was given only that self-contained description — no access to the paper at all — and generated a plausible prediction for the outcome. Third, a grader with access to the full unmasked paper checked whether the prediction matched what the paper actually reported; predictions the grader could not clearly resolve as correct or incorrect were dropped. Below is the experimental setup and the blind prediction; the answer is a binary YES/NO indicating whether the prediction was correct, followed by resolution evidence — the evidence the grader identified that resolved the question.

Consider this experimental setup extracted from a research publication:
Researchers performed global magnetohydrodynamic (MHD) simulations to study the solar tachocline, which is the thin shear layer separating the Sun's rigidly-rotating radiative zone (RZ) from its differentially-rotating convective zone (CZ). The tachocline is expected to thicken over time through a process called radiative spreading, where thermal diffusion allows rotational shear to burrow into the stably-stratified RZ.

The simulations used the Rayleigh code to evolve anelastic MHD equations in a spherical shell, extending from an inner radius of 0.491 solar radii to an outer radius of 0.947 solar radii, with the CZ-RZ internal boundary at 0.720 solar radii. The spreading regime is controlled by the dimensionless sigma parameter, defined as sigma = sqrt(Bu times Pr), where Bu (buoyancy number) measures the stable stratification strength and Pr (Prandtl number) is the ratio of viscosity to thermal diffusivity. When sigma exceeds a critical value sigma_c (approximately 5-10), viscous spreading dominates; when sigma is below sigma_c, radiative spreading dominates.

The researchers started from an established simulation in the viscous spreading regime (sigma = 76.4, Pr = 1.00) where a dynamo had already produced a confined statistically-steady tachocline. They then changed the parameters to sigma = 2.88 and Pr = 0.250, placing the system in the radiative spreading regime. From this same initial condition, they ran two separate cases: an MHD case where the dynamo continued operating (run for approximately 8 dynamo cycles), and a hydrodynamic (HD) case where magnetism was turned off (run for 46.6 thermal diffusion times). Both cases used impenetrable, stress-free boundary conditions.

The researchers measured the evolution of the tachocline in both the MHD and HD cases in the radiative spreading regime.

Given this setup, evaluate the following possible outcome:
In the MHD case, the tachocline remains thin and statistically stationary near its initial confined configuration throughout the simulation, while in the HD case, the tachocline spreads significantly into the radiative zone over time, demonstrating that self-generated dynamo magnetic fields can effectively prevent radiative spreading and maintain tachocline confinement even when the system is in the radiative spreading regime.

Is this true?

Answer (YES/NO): YES